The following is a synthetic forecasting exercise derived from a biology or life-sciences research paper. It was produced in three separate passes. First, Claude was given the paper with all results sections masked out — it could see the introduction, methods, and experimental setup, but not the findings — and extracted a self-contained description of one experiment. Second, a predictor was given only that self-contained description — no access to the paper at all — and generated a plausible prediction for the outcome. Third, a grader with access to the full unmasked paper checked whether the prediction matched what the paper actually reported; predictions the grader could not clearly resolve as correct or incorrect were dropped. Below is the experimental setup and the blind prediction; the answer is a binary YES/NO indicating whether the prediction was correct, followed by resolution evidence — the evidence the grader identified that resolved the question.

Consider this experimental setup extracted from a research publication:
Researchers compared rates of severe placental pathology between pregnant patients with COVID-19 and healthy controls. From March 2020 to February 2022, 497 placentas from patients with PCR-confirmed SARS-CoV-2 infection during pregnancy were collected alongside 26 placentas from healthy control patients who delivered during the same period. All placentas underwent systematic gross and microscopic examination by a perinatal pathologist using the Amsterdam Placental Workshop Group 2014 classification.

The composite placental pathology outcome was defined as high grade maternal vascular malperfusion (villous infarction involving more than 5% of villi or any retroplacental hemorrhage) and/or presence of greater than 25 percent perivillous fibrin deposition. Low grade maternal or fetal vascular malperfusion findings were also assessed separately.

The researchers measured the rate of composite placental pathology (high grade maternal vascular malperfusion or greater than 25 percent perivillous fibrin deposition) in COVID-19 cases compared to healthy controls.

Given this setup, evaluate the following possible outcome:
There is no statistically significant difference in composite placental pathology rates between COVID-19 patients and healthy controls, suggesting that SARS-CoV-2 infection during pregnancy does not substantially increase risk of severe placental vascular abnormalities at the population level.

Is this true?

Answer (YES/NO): NO